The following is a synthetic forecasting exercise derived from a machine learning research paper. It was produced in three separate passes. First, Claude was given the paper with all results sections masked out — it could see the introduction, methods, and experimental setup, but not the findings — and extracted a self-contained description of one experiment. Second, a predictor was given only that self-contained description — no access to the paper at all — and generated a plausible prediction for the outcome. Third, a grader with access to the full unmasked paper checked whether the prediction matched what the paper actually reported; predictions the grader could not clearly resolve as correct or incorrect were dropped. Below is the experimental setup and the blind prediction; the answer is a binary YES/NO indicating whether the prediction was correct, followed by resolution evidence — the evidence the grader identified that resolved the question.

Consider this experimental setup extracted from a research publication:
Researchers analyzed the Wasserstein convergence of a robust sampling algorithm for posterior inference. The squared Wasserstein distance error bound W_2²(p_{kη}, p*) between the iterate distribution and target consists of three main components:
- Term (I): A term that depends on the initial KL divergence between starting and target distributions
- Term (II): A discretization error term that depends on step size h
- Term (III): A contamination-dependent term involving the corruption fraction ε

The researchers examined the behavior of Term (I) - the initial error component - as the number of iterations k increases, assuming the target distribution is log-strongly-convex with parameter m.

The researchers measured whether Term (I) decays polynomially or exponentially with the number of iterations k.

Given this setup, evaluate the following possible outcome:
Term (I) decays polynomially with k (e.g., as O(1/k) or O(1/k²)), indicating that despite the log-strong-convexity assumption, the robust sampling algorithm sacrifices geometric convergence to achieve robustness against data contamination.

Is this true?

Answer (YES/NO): NO